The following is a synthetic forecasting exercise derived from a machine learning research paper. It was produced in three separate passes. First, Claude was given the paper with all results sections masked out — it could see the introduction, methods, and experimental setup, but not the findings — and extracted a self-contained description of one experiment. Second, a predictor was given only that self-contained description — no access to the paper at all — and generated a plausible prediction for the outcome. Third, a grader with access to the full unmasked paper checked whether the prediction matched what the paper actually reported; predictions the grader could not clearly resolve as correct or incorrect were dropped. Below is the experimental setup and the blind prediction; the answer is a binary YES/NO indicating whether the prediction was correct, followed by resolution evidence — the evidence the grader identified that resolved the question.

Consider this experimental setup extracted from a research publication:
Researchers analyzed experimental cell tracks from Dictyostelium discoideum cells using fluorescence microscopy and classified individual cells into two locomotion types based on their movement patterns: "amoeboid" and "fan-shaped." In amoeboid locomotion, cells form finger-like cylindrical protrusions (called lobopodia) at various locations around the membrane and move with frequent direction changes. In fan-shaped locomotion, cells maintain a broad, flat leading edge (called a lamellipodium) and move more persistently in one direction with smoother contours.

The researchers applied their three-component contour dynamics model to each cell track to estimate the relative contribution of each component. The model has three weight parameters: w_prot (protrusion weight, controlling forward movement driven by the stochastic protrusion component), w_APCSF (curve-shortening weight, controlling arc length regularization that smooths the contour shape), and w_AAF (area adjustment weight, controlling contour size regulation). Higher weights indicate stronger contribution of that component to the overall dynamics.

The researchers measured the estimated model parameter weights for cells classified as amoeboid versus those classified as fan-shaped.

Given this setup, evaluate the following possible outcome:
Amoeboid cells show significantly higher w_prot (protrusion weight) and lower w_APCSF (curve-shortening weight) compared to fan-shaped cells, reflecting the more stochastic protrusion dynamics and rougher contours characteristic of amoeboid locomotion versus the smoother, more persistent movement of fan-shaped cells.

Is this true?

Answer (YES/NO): NO